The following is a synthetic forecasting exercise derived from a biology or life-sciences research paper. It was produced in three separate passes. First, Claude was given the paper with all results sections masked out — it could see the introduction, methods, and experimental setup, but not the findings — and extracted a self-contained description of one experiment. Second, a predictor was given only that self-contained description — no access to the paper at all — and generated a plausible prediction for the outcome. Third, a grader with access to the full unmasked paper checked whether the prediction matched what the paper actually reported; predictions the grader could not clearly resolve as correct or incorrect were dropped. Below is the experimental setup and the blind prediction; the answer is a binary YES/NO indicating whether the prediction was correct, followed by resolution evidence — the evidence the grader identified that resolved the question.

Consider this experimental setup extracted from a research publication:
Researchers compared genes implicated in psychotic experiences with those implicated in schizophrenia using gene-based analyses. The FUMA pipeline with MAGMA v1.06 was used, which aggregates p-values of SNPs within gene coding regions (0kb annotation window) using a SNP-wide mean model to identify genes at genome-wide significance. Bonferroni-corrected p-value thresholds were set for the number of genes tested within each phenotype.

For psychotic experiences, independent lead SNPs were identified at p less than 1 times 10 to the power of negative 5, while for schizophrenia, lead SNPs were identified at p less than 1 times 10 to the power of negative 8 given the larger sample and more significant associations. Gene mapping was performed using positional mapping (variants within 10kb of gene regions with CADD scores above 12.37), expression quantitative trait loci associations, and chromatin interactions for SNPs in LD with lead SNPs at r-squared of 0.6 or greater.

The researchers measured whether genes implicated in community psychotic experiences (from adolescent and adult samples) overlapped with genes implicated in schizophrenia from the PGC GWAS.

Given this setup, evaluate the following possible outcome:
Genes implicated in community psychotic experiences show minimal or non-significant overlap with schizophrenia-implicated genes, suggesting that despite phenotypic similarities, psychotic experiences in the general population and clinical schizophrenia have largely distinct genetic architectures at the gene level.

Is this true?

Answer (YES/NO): NO